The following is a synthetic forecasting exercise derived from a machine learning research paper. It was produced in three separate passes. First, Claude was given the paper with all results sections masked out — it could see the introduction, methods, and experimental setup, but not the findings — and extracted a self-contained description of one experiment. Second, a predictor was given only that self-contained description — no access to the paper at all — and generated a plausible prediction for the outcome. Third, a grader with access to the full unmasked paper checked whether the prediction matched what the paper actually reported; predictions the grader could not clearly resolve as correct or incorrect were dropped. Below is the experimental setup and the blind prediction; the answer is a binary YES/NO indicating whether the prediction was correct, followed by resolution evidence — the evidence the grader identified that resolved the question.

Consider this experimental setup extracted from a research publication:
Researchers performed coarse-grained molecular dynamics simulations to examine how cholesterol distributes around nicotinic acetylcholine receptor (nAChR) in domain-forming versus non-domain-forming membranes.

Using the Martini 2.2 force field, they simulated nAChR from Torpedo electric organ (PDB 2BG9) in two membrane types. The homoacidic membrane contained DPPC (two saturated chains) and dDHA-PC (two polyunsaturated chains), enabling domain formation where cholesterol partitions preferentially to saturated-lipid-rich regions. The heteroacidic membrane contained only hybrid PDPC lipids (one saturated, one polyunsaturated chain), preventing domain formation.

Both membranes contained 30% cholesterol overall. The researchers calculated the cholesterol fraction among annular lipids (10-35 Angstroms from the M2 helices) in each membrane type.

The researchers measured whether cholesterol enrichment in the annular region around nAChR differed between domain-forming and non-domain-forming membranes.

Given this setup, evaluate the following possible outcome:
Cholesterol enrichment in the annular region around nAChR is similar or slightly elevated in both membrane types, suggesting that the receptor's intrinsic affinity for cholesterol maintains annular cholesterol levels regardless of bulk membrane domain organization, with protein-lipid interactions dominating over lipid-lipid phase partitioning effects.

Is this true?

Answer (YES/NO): NO